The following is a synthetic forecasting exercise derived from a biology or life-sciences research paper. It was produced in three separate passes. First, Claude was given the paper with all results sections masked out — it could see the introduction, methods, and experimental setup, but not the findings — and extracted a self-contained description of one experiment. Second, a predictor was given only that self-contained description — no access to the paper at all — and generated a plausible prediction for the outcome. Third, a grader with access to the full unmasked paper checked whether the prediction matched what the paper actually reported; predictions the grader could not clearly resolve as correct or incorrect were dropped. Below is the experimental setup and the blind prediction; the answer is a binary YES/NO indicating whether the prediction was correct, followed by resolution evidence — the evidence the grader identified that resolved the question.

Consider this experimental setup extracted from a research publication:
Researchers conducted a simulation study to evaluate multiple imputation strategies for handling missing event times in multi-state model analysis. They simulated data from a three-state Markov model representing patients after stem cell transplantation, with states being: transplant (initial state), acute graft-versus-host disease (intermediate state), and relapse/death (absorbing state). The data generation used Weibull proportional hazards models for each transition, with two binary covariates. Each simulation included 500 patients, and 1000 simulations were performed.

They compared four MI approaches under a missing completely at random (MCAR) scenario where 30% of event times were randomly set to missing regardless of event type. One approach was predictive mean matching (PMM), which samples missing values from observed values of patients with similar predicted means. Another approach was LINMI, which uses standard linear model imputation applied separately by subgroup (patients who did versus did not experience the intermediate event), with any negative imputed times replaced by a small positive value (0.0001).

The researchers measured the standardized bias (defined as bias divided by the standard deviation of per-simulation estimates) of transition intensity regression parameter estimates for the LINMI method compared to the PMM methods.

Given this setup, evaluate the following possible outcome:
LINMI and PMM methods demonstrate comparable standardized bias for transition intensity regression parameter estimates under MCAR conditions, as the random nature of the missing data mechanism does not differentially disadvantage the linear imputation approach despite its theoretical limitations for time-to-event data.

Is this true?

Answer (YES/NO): NO